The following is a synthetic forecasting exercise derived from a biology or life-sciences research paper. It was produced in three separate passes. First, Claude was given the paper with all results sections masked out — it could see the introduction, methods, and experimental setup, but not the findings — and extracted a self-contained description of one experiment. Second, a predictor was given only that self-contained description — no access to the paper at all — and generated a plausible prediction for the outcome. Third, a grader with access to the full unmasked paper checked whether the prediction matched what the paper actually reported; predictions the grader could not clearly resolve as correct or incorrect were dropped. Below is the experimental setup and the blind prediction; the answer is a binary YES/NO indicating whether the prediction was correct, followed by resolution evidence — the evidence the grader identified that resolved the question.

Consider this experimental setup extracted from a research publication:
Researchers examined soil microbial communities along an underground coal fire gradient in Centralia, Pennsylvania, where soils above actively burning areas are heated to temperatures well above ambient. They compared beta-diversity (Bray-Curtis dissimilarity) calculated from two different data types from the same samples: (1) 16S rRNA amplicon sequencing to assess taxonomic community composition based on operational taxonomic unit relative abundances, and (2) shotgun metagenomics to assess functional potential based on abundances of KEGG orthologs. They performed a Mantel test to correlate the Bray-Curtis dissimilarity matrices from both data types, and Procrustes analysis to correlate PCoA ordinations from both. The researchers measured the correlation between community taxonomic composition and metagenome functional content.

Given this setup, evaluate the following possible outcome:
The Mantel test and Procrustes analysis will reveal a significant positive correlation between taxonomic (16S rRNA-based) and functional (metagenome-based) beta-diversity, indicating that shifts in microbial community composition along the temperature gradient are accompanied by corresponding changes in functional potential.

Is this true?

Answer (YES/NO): YES